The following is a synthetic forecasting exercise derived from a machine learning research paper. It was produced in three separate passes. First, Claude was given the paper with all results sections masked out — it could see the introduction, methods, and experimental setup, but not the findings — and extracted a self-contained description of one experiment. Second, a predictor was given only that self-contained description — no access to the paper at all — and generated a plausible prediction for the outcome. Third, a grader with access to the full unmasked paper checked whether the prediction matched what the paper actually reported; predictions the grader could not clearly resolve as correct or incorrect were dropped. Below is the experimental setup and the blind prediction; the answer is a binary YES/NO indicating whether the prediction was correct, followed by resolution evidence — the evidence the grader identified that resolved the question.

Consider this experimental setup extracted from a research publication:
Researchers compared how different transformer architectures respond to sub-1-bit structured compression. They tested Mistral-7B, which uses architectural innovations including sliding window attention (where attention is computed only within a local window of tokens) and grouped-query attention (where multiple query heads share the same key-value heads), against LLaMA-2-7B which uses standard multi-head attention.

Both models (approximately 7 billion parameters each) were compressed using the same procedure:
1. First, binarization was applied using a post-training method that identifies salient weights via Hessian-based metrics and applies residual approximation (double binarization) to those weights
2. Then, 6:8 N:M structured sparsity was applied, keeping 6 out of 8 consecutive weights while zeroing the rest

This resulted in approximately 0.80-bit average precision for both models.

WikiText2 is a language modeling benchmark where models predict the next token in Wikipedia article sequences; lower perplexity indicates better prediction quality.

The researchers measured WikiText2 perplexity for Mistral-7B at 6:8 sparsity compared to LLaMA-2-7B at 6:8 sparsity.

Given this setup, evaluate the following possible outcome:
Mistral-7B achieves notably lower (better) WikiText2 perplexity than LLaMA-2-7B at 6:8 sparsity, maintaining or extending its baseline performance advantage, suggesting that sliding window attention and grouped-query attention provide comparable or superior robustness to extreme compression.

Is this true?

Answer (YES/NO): NO